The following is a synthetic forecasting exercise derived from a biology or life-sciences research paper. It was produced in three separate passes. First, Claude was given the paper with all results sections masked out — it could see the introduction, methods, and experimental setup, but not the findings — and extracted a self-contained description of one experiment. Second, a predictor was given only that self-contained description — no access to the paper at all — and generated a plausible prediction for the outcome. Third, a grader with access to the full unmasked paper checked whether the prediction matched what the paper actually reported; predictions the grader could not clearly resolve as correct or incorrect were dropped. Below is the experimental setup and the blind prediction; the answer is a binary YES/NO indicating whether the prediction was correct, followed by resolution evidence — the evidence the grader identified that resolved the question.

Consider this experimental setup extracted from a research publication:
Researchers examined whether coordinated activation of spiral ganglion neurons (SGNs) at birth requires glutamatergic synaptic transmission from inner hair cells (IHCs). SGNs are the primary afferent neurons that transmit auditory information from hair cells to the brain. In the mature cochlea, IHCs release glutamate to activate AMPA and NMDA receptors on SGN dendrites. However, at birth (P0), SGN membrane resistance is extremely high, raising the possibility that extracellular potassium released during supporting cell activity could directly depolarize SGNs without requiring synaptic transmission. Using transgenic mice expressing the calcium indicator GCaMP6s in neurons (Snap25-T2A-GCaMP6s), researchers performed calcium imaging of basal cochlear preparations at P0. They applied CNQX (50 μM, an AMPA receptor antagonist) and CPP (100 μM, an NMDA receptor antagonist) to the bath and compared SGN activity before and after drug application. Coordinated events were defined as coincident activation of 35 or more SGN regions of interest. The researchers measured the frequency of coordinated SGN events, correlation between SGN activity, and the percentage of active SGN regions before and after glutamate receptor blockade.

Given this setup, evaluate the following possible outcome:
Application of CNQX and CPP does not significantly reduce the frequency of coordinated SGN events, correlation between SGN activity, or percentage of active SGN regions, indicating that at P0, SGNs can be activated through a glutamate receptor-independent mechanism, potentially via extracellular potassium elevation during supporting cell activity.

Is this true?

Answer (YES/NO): NO